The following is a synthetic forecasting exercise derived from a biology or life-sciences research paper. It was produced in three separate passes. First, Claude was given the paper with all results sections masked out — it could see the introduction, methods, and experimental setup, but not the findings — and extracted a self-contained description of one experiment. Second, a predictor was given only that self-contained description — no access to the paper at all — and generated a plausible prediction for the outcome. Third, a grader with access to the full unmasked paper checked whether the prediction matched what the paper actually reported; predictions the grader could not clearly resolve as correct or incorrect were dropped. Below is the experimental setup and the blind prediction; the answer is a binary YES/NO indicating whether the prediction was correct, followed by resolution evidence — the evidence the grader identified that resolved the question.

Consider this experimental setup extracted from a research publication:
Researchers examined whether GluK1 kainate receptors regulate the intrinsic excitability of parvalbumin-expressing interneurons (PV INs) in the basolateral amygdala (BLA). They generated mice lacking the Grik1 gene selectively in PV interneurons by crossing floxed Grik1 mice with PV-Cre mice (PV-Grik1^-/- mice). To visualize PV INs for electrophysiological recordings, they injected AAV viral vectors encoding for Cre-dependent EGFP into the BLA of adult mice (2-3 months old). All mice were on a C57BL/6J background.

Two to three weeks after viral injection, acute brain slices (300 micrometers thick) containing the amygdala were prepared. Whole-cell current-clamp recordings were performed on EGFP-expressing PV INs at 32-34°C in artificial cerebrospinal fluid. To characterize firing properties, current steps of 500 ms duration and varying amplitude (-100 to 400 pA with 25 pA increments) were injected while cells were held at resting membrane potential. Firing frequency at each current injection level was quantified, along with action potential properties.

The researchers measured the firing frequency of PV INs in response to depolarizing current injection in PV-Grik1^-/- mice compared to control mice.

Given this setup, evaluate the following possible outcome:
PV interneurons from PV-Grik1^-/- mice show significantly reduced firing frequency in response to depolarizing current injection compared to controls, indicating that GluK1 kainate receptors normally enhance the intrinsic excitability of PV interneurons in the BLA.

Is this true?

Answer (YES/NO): YES